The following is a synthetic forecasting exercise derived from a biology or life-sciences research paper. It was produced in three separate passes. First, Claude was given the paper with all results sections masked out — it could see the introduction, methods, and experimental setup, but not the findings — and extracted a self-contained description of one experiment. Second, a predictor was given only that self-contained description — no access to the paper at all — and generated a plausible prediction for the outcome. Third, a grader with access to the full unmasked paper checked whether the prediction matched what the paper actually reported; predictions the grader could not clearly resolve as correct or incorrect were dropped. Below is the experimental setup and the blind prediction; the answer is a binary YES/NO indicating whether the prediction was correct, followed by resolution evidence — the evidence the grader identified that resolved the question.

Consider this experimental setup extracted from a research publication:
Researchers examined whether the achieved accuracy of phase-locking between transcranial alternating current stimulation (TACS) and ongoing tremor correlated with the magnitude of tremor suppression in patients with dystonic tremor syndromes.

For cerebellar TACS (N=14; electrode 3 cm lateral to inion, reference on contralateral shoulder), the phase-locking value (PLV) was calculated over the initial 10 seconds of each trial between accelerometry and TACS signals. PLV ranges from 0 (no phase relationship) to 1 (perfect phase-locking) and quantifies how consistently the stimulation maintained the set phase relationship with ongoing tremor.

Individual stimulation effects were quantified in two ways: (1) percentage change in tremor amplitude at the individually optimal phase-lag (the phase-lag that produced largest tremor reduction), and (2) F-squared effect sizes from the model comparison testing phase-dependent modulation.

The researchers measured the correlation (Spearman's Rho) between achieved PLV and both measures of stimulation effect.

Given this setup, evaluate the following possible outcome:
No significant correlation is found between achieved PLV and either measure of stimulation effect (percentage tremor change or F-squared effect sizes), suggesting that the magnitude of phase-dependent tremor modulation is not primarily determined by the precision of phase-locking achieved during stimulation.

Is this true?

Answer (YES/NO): YES